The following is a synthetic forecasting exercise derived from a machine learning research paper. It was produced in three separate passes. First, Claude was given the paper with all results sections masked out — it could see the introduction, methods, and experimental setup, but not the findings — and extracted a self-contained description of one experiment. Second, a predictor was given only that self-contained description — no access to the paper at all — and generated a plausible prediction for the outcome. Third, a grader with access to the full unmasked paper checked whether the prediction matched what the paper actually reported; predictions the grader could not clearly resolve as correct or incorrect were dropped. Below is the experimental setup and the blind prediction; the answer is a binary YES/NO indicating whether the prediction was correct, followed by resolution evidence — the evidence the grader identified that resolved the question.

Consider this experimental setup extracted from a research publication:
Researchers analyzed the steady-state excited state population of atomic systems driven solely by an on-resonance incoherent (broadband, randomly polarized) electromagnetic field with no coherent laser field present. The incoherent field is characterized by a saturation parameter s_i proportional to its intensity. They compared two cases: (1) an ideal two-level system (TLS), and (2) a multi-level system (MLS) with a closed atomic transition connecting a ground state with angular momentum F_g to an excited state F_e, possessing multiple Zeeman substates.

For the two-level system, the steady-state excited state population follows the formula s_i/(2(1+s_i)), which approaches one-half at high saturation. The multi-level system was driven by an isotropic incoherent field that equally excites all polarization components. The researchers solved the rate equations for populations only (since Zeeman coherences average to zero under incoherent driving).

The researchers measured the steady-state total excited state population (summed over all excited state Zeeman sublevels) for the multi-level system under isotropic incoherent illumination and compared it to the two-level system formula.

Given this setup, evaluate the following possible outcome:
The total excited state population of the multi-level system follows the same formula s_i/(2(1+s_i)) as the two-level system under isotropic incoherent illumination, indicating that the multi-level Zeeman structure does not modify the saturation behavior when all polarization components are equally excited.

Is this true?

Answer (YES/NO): NO